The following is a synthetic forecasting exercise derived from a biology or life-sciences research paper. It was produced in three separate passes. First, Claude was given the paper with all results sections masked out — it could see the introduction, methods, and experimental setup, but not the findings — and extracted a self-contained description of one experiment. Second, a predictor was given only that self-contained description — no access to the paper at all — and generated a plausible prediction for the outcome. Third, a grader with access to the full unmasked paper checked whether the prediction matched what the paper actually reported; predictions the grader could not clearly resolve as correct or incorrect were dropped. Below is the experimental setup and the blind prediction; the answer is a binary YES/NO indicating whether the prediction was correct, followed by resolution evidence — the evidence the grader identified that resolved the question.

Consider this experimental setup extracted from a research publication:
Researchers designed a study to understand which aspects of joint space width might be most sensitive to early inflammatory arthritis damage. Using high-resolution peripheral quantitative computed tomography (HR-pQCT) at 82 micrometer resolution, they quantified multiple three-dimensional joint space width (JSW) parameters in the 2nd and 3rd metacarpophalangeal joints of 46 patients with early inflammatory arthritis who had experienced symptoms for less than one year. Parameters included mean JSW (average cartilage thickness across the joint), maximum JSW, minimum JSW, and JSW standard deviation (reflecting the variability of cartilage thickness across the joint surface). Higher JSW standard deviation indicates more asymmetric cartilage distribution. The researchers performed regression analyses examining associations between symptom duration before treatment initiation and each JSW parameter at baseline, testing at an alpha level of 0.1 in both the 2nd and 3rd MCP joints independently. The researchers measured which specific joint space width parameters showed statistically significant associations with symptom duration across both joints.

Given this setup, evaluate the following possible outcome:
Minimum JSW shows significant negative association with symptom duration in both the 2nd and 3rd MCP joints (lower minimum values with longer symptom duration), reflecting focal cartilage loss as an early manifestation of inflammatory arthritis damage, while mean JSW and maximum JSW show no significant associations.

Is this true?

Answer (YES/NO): NO